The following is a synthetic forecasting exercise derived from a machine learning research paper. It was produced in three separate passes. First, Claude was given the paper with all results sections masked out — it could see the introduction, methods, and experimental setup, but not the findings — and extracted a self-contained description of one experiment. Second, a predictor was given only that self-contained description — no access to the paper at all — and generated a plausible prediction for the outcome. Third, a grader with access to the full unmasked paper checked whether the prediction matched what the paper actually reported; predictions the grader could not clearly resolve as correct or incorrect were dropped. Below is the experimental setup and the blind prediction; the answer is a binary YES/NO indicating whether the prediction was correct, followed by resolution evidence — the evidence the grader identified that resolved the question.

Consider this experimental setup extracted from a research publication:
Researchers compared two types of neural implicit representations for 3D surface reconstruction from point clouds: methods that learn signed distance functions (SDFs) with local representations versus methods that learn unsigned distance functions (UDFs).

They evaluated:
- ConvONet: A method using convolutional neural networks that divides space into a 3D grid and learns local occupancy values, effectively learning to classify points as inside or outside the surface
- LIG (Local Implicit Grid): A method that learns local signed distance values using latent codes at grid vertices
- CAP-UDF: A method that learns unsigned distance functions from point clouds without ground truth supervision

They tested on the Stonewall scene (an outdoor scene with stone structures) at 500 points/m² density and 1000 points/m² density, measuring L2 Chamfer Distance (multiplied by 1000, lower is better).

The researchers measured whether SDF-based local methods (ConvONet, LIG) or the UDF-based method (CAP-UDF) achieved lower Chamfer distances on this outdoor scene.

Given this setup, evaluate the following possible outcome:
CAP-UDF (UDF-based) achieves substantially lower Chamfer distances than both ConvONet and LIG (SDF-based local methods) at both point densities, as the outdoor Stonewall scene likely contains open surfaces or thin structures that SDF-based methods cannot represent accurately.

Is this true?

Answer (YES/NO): YES